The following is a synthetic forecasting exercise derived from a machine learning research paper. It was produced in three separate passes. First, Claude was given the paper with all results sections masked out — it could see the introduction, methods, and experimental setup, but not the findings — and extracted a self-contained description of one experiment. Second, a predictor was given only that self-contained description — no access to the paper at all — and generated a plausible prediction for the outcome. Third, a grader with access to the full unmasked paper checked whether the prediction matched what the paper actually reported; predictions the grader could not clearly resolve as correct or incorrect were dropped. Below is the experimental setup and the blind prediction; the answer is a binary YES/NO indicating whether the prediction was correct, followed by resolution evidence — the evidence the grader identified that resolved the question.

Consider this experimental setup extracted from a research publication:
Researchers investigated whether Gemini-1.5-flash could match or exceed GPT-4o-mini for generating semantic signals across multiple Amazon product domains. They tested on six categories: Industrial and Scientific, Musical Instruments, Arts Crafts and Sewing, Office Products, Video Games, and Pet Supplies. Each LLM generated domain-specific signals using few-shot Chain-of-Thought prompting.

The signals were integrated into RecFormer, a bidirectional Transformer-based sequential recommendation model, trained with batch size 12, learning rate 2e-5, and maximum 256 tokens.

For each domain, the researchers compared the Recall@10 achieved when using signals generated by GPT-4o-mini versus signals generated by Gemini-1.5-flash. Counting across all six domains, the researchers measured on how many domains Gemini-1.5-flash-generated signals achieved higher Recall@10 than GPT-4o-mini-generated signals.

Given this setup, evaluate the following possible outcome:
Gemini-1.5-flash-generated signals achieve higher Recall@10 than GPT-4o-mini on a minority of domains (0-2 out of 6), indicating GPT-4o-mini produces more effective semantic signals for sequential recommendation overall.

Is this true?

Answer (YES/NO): YES